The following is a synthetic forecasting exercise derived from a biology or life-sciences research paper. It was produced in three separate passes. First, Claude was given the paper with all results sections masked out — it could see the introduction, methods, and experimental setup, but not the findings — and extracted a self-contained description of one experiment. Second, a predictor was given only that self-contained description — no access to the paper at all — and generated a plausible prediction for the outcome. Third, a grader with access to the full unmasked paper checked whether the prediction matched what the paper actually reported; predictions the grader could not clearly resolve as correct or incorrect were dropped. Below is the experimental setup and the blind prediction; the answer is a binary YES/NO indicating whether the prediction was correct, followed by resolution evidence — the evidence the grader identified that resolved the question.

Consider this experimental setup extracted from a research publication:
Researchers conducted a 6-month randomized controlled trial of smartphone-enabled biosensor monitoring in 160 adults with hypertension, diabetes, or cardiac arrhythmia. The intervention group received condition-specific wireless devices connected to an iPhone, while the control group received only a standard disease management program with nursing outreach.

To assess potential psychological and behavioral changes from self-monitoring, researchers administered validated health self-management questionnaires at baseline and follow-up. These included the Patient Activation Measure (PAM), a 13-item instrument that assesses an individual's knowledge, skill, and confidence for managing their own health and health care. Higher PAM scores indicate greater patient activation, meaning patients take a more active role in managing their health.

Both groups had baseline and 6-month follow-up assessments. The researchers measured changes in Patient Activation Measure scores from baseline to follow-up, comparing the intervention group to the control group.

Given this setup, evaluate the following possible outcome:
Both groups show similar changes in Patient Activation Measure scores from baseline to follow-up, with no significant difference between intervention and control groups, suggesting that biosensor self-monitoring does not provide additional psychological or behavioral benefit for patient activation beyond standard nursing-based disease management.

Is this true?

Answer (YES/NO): YES